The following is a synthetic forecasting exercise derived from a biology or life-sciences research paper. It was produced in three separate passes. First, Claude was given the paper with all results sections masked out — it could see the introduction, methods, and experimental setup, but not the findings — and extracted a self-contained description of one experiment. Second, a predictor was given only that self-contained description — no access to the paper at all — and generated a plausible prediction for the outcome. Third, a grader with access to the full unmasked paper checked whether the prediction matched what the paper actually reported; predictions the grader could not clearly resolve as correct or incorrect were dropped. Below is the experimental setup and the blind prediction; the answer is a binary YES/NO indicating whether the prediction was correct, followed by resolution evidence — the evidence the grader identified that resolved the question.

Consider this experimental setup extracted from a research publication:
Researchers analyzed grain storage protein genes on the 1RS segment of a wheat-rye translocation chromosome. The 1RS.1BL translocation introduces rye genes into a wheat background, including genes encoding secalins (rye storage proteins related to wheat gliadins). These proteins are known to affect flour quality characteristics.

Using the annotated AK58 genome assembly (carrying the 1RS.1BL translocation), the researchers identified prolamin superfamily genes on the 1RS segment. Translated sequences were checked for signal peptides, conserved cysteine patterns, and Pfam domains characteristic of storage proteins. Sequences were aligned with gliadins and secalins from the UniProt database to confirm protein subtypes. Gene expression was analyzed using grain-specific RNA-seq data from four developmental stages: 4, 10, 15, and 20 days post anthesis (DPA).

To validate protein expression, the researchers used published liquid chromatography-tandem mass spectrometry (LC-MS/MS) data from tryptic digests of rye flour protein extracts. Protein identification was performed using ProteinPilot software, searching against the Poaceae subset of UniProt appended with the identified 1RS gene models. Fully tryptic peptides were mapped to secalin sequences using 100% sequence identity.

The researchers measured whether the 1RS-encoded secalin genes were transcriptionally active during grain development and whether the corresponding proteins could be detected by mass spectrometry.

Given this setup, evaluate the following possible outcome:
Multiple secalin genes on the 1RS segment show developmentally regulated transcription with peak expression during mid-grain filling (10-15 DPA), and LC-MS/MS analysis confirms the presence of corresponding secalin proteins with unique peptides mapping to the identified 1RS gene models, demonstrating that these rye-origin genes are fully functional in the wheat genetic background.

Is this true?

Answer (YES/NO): NO